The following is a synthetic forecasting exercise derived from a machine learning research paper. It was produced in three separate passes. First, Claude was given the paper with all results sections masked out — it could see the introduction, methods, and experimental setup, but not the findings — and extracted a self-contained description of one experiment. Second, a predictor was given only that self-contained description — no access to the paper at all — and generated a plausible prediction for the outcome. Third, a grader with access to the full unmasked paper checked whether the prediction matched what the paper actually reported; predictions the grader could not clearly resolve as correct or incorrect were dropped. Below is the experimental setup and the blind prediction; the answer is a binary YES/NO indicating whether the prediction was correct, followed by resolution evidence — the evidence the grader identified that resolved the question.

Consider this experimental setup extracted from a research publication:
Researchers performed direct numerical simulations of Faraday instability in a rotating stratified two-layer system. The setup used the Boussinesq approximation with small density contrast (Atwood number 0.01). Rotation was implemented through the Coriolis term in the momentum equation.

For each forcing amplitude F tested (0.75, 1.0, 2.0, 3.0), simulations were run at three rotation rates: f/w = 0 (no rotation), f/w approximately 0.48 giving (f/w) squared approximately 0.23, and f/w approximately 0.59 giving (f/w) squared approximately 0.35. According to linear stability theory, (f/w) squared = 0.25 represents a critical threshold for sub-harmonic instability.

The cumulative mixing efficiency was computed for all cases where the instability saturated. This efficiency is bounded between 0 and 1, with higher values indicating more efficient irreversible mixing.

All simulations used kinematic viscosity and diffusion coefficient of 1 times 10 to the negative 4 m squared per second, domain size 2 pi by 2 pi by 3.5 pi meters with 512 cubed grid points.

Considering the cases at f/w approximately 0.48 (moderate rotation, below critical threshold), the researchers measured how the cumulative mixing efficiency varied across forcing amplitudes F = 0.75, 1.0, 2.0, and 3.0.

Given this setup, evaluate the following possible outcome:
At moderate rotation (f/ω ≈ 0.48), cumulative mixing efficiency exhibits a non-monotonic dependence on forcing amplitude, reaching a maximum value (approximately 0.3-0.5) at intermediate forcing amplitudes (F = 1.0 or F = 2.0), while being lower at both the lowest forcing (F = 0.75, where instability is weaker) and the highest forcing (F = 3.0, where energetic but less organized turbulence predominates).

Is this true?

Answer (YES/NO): YES